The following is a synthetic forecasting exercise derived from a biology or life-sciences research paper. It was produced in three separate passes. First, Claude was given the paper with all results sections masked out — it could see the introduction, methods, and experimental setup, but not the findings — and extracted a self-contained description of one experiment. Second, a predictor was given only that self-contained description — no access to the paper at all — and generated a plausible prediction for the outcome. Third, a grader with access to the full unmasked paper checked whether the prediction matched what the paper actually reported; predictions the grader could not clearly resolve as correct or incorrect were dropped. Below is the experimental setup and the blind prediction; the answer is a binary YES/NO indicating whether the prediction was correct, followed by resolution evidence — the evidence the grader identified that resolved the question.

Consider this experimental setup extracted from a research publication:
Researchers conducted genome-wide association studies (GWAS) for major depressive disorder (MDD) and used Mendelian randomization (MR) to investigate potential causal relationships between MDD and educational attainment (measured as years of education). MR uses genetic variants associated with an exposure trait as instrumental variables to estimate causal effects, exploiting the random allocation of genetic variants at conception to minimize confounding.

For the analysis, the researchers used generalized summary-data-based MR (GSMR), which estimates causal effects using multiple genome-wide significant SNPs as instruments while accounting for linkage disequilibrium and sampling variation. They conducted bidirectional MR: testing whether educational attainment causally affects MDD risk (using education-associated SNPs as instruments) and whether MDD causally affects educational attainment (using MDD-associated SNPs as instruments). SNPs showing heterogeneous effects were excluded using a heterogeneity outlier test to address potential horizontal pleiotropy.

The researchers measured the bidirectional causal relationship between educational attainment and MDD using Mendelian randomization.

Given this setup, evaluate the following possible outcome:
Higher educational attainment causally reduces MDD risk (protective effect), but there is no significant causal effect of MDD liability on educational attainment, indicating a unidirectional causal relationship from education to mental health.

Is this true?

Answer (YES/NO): YES